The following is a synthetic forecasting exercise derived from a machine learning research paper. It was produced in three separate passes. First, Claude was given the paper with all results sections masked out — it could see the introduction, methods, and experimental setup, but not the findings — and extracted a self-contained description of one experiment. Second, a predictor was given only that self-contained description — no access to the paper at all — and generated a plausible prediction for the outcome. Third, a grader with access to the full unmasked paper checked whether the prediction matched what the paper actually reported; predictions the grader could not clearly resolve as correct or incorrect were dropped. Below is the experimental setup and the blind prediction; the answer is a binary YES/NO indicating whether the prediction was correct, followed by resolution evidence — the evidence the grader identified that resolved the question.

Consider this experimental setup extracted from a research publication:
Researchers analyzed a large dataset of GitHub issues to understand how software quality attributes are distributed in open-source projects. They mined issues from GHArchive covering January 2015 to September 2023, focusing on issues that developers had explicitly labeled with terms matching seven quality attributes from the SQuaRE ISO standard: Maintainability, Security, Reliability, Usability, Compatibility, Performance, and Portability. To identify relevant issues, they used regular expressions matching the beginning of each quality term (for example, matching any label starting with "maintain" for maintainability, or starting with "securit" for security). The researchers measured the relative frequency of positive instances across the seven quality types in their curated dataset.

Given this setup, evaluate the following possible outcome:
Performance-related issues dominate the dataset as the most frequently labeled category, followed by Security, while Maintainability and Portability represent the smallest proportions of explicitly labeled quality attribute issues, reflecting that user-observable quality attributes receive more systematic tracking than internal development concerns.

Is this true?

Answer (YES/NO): NO